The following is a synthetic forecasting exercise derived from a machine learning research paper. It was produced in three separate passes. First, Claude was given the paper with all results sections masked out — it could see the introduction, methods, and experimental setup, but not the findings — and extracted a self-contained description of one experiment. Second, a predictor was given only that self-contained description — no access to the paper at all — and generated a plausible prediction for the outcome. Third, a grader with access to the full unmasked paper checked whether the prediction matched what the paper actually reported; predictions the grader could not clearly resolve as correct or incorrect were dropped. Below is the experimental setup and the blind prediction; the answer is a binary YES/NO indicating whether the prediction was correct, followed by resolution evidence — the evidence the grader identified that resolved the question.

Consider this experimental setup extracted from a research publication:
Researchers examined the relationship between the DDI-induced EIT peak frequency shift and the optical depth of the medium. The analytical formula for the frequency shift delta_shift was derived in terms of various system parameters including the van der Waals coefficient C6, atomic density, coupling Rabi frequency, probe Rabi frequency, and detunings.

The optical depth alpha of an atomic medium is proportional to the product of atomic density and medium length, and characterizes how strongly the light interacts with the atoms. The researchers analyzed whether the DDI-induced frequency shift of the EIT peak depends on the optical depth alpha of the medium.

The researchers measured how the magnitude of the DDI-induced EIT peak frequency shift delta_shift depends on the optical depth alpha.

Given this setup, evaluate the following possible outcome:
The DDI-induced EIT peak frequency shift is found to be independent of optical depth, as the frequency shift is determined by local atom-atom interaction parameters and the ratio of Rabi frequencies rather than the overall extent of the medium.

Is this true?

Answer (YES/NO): YES